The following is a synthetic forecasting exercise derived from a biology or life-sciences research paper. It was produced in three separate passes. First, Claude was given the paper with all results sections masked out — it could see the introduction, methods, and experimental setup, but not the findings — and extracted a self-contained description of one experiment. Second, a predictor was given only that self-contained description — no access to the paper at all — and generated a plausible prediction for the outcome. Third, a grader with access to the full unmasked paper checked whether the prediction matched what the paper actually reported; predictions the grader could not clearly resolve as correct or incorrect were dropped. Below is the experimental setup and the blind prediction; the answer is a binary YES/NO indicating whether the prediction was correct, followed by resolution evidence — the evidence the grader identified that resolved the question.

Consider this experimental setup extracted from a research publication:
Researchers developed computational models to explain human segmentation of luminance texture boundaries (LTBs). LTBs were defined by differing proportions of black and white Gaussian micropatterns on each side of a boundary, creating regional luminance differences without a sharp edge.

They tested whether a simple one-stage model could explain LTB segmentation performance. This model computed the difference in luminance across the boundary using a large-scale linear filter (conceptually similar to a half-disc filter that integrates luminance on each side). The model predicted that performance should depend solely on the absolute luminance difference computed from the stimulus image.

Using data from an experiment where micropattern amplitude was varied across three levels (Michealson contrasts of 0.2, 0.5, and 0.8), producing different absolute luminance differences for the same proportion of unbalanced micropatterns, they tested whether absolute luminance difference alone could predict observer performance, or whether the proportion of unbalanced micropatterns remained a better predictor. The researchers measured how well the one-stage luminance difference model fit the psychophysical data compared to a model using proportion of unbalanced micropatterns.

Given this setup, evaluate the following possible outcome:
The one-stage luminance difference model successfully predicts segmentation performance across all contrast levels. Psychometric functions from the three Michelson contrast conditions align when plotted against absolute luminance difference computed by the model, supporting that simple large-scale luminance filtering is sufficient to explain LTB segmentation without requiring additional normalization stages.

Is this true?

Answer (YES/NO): NO